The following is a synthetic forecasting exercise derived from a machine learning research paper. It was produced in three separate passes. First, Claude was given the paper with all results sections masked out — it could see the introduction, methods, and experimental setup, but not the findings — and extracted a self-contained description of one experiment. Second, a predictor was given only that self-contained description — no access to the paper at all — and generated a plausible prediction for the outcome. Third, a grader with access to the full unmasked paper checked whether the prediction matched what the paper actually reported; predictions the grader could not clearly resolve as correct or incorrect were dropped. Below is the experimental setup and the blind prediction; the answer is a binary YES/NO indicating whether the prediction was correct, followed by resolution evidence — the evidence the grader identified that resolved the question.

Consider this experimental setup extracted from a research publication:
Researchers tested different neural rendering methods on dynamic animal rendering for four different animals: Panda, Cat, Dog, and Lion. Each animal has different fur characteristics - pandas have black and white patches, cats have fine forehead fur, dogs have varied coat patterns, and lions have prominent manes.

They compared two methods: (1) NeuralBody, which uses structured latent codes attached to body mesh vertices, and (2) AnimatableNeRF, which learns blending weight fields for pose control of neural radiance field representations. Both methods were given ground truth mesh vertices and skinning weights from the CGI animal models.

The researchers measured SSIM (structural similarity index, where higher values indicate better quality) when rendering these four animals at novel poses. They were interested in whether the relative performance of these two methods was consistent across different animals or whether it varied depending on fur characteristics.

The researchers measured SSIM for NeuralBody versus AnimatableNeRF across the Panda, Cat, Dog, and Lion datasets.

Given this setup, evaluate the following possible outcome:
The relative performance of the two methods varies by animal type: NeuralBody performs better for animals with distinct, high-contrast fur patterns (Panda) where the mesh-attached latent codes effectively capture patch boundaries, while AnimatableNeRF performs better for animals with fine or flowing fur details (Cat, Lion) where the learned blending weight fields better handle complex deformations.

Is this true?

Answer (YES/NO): NO